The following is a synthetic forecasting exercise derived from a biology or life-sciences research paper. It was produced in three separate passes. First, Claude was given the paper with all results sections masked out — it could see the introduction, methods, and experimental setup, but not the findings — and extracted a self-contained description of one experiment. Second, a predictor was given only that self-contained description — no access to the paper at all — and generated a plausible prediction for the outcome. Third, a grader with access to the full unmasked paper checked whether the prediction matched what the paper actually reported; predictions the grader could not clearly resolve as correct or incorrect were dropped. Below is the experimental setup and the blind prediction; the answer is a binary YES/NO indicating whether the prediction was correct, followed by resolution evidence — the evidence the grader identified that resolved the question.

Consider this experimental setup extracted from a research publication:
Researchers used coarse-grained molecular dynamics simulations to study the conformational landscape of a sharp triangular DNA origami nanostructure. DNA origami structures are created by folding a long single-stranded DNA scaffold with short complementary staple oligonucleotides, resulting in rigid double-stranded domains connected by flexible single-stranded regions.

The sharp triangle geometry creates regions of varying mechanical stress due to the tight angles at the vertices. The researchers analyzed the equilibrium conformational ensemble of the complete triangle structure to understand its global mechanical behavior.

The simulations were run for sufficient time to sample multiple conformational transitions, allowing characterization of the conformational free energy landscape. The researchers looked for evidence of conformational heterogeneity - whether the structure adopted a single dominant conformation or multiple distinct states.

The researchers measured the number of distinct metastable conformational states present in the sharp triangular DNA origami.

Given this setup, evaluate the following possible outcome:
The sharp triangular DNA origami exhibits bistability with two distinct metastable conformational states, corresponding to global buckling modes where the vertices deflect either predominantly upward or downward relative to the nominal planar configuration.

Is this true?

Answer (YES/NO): YES